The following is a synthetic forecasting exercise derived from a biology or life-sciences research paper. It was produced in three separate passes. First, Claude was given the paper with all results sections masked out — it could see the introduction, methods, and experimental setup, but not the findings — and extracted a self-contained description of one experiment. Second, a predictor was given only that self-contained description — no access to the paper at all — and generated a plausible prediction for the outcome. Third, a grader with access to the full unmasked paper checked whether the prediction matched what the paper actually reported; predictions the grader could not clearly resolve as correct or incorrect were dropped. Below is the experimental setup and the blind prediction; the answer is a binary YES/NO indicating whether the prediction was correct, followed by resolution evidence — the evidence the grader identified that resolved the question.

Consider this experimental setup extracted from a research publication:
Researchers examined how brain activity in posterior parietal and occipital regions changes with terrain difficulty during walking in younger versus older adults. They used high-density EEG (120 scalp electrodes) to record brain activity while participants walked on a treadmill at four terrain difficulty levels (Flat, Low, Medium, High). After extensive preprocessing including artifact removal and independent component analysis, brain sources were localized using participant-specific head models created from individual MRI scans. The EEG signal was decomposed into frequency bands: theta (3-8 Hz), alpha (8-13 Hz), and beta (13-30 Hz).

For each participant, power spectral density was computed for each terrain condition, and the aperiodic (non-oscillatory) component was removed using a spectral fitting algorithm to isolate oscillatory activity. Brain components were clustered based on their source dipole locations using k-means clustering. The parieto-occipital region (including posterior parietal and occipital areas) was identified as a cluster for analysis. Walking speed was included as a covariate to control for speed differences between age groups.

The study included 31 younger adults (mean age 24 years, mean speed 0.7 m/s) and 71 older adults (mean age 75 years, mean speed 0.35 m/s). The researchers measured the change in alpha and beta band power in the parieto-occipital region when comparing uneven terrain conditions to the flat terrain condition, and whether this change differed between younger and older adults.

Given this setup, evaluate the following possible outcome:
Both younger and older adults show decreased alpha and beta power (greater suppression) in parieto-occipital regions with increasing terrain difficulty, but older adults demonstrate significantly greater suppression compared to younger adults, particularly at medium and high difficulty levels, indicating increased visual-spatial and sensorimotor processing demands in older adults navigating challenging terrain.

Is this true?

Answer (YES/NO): NO